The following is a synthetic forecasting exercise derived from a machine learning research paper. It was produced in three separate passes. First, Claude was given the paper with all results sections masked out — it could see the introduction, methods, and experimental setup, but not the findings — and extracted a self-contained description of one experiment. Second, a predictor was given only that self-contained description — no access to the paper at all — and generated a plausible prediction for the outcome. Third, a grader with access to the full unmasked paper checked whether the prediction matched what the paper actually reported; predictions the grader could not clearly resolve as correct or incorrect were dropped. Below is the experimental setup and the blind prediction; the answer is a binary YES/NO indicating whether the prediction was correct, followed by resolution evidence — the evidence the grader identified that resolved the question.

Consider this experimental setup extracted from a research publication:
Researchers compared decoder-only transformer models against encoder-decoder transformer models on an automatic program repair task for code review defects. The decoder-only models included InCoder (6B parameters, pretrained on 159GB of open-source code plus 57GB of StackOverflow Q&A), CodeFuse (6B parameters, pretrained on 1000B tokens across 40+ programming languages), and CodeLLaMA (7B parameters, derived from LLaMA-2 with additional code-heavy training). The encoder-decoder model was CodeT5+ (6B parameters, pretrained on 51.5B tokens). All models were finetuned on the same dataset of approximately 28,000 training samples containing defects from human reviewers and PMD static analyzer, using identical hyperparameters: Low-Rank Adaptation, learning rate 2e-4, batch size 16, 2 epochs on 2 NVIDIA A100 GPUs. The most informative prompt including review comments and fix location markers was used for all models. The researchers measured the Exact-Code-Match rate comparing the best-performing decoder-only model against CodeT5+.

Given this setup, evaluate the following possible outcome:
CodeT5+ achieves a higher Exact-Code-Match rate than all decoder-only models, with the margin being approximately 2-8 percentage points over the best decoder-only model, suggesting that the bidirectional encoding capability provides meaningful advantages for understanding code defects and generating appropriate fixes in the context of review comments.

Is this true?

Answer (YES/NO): NO